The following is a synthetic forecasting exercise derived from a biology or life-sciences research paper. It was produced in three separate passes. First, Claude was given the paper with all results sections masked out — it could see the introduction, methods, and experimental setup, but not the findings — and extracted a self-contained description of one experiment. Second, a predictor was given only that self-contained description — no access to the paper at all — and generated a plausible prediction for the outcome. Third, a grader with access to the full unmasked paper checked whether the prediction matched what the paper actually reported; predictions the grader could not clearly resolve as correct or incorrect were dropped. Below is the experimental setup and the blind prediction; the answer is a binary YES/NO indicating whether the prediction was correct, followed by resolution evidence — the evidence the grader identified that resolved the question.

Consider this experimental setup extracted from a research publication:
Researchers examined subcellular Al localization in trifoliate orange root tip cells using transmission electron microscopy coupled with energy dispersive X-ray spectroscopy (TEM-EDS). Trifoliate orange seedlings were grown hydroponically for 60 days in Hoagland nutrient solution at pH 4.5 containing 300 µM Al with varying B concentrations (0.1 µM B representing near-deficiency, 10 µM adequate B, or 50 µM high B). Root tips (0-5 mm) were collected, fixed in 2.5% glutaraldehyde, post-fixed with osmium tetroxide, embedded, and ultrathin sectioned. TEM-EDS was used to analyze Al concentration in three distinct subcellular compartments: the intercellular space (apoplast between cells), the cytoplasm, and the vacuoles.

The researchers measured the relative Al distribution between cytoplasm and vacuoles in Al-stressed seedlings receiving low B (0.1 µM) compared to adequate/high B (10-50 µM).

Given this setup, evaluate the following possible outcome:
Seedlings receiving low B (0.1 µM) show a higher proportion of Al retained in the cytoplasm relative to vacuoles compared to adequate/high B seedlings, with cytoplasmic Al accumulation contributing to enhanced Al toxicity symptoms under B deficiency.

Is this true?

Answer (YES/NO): YES